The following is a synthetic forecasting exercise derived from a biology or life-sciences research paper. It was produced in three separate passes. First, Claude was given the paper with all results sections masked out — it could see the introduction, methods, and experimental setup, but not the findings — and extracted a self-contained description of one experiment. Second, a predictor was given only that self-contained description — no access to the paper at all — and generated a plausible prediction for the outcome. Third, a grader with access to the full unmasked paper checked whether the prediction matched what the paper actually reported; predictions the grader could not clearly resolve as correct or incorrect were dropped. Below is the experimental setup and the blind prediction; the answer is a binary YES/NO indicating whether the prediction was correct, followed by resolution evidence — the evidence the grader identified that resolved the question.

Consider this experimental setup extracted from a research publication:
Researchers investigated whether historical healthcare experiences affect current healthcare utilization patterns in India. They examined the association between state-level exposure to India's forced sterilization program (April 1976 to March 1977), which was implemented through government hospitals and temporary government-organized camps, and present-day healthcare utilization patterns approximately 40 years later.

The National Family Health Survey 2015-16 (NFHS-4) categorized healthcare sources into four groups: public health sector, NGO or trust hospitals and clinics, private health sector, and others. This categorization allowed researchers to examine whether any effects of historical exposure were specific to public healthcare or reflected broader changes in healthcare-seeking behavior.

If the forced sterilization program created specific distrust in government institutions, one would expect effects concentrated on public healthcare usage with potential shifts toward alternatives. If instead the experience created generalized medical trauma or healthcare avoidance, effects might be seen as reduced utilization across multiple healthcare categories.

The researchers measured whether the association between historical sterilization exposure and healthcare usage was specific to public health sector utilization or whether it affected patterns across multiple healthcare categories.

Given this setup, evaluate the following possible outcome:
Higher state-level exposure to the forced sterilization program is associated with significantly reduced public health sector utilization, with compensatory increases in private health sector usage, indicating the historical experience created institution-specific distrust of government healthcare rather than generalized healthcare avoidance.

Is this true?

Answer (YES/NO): NO